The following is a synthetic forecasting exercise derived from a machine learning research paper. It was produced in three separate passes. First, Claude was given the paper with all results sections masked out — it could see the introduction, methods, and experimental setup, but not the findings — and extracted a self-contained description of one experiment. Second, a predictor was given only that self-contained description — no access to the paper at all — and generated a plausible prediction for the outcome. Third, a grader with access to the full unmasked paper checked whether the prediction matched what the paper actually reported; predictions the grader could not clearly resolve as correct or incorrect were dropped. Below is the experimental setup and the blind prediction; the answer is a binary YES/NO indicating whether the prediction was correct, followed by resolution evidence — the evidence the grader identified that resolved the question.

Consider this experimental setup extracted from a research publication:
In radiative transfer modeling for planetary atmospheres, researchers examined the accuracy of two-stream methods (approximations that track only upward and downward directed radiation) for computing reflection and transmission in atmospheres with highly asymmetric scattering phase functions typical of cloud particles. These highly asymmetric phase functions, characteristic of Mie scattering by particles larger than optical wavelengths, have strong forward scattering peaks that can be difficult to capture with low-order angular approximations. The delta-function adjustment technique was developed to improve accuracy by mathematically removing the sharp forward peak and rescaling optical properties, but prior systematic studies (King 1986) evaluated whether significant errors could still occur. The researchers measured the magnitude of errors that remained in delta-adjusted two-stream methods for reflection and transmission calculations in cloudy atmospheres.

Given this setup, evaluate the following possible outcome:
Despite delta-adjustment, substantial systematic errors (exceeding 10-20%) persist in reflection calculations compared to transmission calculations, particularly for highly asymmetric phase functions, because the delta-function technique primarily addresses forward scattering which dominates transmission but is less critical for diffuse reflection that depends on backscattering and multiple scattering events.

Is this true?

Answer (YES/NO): YES